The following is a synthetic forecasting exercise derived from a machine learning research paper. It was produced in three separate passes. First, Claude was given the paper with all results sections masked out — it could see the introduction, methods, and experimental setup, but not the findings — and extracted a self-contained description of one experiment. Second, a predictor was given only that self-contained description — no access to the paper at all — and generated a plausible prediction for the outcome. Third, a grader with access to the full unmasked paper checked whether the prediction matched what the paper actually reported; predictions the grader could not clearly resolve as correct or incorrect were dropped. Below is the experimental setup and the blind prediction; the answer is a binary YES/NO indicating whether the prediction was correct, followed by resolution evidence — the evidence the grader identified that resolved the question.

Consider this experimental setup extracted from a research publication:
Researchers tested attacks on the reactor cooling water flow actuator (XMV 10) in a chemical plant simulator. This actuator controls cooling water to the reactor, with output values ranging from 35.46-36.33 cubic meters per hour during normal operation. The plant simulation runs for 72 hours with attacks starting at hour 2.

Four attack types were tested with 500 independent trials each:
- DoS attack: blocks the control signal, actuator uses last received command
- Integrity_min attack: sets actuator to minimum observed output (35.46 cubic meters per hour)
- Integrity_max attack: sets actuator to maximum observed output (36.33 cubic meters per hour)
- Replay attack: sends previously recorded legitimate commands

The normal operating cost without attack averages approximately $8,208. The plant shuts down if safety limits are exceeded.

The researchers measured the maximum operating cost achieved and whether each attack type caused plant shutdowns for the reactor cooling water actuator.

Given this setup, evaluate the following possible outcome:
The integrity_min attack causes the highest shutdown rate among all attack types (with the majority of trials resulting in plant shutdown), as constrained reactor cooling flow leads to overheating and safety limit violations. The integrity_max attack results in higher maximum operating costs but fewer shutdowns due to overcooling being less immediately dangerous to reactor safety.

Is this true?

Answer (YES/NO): NO